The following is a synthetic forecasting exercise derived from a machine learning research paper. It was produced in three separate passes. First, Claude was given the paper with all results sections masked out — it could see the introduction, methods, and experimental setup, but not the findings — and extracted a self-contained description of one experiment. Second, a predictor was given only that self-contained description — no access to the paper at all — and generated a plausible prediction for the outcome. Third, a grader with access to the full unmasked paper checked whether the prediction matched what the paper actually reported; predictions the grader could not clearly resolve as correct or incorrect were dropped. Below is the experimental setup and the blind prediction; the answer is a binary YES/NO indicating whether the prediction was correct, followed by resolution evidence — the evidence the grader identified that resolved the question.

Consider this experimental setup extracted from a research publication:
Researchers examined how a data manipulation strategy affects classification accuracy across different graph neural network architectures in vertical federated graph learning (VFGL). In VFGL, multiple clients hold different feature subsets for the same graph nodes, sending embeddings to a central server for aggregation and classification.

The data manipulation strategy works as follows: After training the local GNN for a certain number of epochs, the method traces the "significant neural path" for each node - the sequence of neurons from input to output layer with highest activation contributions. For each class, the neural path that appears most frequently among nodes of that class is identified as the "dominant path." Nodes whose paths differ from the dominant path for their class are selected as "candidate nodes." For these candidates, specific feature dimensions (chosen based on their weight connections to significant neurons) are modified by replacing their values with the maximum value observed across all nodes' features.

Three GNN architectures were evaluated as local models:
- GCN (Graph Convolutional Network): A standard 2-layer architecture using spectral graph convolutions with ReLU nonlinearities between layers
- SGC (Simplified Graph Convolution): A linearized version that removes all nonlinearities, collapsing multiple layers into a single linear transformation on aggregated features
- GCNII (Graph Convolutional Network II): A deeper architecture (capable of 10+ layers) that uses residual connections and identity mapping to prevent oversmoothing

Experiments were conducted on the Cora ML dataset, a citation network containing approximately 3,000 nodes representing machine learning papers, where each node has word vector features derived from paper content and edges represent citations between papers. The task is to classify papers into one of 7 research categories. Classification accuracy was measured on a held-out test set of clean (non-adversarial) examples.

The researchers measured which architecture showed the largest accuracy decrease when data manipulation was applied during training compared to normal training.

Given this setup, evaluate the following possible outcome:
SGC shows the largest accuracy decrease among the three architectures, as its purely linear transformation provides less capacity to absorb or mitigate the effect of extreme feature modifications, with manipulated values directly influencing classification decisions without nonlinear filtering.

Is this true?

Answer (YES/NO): NO